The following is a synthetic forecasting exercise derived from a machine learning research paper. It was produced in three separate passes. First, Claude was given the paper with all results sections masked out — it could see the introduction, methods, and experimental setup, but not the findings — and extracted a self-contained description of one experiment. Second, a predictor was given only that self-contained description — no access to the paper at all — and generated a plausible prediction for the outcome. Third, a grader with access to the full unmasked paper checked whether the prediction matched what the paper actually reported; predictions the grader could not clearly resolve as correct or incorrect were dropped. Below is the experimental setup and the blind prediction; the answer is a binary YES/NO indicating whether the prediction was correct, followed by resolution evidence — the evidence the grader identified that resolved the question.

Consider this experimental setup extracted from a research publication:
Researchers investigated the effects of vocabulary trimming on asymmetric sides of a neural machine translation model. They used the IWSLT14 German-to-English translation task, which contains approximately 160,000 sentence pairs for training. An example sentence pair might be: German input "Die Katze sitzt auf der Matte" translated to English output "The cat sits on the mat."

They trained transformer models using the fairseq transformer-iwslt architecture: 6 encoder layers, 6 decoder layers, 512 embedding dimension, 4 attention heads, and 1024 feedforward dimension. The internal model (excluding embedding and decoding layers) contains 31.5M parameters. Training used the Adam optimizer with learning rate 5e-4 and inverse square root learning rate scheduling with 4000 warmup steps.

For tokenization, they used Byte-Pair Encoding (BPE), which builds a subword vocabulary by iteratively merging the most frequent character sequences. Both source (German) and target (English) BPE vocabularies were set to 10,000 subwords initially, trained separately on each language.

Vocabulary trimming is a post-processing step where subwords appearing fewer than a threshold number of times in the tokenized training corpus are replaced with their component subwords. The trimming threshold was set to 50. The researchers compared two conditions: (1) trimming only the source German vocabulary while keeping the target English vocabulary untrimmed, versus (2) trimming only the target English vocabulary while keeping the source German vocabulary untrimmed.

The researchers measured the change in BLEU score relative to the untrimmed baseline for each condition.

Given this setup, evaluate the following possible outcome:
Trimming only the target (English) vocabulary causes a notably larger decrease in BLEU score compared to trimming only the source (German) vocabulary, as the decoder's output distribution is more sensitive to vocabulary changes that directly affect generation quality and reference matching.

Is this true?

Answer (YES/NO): NO